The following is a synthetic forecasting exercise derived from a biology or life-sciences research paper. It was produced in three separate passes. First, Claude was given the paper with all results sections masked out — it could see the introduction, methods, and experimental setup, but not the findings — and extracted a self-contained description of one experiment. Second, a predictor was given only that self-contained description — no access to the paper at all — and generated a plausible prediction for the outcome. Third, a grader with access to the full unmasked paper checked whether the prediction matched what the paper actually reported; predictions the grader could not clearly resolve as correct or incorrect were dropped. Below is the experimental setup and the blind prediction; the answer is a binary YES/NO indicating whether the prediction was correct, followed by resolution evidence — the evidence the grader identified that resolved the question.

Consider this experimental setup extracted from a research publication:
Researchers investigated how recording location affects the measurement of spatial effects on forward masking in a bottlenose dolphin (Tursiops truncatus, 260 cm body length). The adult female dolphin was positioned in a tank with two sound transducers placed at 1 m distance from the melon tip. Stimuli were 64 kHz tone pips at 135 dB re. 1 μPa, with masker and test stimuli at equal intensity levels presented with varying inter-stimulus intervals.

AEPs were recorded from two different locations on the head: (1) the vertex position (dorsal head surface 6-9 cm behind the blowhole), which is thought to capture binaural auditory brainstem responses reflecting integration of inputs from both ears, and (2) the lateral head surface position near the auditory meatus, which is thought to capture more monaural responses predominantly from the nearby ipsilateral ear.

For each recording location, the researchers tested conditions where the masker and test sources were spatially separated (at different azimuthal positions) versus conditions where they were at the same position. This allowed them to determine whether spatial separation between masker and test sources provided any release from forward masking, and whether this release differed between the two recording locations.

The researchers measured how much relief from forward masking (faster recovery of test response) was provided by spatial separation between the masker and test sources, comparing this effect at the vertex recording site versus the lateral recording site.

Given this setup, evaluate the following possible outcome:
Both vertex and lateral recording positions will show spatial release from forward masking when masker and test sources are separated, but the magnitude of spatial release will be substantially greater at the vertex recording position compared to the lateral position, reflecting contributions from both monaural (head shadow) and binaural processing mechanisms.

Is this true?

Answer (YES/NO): NO